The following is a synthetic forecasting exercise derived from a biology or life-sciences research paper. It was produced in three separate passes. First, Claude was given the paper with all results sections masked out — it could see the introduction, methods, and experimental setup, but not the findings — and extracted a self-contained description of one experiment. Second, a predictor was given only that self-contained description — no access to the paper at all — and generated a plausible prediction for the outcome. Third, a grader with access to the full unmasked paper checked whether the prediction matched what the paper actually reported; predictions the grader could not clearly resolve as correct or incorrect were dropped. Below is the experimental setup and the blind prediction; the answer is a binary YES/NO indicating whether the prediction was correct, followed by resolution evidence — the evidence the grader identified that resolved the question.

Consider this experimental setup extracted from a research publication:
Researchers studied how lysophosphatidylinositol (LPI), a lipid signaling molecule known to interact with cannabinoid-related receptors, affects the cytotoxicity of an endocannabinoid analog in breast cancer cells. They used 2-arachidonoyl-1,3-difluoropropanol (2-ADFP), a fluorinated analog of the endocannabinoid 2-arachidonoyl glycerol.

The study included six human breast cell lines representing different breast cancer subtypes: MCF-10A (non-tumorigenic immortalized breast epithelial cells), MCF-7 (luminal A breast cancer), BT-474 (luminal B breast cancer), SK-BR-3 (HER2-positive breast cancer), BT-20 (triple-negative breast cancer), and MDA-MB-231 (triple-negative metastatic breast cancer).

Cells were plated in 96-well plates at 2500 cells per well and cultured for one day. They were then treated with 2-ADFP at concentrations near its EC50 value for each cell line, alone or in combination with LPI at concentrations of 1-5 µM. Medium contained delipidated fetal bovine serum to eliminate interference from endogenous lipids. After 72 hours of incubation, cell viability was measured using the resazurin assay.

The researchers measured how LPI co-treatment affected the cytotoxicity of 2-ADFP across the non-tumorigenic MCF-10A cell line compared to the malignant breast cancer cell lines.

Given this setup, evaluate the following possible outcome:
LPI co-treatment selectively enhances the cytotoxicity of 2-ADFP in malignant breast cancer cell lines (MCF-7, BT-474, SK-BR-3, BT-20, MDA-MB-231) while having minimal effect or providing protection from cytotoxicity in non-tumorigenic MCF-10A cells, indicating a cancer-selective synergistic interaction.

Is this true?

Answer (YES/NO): YES